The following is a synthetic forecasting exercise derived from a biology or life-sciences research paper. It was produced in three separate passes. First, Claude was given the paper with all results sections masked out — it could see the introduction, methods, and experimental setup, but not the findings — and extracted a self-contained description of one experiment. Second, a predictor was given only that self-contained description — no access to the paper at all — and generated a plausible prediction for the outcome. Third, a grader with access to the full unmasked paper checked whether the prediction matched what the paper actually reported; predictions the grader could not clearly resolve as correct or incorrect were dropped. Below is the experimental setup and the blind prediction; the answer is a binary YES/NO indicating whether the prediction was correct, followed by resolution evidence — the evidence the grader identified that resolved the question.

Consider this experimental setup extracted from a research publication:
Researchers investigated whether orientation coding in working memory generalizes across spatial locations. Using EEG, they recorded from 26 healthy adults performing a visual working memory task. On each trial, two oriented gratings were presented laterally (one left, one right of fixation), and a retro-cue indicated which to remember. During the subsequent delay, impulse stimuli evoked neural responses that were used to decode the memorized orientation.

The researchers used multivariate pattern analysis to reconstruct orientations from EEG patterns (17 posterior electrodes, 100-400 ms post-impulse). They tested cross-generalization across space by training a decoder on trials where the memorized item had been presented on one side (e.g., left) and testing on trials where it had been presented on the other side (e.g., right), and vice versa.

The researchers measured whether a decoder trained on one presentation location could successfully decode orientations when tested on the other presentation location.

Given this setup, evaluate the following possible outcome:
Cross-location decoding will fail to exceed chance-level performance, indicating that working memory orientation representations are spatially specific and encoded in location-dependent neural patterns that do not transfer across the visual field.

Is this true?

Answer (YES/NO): YES